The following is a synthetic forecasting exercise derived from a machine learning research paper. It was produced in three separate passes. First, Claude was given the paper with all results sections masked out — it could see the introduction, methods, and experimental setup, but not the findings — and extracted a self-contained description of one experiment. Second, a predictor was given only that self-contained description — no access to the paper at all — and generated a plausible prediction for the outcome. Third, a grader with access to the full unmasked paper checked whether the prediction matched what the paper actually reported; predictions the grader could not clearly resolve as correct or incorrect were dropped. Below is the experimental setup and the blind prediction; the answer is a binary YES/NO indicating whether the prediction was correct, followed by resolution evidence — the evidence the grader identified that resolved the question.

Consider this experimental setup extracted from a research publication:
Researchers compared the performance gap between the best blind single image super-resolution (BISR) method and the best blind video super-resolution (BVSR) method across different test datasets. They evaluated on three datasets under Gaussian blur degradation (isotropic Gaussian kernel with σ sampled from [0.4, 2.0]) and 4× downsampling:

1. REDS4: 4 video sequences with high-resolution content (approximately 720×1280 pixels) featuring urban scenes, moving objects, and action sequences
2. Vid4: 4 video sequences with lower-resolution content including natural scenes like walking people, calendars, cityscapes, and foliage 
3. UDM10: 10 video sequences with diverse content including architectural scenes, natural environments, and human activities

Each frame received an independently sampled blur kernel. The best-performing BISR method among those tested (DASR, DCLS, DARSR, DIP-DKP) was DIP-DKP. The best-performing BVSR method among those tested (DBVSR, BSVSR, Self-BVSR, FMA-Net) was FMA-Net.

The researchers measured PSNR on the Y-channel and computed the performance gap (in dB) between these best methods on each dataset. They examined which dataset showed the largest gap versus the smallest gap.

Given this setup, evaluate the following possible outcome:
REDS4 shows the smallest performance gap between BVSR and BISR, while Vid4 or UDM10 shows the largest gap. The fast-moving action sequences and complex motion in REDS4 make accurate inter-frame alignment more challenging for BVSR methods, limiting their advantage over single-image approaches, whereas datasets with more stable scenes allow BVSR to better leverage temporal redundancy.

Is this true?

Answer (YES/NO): NO